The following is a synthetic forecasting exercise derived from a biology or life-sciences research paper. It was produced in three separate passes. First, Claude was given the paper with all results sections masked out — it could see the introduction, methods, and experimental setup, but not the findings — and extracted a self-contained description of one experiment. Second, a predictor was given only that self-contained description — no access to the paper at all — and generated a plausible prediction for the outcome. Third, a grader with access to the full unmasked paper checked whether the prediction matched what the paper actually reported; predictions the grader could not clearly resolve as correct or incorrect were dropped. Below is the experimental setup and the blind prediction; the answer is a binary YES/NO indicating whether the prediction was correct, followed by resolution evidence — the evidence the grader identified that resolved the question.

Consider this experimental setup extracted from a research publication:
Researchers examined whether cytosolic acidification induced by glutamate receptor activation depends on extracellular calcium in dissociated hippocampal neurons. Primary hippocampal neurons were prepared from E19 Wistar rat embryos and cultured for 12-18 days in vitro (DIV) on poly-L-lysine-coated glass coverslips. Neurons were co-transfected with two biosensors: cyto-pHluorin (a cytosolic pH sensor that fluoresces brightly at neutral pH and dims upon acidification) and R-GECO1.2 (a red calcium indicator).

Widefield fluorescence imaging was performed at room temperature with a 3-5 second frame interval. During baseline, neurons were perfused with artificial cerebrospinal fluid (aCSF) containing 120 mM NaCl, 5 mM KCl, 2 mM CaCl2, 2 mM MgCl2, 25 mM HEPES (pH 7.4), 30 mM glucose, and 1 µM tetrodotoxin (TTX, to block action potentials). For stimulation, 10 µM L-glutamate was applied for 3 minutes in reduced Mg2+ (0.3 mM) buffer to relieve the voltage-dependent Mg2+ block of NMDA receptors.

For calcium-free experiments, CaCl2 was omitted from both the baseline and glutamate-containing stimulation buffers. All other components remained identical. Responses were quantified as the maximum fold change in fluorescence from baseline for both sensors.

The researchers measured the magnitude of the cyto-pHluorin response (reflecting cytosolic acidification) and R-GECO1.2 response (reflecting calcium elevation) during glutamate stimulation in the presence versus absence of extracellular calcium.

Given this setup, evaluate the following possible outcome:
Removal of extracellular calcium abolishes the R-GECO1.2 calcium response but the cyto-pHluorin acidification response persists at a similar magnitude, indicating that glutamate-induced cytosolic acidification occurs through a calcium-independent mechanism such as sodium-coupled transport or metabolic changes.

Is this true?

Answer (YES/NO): NO